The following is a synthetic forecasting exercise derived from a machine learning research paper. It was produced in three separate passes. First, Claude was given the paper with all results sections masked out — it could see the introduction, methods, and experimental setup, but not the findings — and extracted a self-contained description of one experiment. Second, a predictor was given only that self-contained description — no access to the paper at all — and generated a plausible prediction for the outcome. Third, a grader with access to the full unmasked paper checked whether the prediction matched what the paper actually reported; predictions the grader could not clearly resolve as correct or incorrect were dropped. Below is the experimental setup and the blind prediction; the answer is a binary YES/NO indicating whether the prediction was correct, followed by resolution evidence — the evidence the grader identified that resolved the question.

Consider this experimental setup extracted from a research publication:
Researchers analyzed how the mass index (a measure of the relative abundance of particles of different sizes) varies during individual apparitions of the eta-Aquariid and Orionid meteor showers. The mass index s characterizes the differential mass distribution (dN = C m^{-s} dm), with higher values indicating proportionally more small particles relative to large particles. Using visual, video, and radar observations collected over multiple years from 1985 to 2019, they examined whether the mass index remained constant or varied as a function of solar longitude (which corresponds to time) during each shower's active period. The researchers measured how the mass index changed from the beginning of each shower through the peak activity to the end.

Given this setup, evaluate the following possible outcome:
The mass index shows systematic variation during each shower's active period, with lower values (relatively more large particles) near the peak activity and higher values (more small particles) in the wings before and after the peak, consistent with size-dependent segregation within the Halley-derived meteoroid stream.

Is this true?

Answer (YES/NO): YES